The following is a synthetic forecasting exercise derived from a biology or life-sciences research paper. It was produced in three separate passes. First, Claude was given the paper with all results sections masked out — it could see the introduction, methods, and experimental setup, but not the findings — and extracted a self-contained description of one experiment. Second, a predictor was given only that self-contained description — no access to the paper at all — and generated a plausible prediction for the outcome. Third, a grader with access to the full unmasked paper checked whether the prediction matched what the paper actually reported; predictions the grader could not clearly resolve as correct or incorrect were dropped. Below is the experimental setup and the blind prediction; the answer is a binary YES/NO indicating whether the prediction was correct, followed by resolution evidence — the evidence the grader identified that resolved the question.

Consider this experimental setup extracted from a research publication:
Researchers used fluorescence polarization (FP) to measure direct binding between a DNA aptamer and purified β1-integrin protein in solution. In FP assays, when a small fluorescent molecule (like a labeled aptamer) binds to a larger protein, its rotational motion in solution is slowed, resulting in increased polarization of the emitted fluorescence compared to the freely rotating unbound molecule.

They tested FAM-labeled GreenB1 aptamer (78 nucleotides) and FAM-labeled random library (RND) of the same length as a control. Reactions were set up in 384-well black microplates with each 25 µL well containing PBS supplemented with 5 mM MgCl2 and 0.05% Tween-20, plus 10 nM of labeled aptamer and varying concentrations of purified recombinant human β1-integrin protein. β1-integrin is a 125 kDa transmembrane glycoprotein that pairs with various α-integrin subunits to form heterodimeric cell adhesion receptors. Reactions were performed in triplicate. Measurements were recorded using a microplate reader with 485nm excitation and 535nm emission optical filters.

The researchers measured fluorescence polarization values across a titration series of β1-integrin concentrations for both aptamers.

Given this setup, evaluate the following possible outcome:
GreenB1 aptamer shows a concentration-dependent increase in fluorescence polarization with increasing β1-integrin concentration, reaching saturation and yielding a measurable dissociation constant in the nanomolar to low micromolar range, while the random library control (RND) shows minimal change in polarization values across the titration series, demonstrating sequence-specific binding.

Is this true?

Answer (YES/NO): YES